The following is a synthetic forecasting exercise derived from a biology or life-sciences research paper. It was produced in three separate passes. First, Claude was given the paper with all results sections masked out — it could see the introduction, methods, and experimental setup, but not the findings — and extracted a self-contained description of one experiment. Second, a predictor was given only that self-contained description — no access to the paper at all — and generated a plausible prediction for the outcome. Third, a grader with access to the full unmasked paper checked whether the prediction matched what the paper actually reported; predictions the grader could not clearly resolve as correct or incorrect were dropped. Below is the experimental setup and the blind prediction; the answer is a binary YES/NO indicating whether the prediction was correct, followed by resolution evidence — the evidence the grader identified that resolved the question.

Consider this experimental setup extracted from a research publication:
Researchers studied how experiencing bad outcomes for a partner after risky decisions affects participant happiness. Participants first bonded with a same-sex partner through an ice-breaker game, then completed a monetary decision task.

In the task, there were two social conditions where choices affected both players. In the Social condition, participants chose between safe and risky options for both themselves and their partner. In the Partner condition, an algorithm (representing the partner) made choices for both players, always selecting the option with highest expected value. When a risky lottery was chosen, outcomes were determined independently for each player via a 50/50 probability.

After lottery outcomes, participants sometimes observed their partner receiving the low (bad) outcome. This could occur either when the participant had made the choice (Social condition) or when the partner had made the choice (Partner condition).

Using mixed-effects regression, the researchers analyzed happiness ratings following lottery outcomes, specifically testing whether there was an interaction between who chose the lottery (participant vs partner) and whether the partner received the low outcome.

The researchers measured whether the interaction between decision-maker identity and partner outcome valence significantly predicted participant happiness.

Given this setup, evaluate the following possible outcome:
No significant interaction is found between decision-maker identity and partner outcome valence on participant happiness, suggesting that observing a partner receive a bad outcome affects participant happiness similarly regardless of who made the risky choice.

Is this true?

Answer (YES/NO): NO